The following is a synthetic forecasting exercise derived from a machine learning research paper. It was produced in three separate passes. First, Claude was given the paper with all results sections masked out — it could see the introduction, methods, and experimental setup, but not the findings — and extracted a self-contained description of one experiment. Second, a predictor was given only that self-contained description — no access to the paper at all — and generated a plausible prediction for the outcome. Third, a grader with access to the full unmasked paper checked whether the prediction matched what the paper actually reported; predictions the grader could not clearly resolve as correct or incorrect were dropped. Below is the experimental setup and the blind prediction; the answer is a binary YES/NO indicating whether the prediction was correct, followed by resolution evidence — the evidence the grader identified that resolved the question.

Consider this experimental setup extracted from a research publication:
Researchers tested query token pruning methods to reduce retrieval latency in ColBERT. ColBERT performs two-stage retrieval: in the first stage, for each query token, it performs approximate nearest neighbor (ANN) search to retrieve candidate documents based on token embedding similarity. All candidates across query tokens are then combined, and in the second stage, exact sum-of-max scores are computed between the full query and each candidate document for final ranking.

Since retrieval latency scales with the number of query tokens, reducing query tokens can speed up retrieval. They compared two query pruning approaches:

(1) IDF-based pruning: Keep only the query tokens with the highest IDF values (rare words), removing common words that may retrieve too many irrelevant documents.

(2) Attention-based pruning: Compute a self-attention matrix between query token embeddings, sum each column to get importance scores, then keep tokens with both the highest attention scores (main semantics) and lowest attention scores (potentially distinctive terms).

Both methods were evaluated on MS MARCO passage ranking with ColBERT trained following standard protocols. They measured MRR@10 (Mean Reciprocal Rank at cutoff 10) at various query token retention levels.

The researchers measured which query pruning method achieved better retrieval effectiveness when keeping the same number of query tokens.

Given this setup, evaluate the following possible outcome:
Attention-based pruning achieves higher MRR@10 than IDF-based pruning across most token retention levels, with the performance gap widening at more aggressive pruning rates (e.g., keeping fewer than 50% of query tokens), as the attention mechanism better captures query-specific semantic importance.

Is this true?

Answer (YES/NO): NO